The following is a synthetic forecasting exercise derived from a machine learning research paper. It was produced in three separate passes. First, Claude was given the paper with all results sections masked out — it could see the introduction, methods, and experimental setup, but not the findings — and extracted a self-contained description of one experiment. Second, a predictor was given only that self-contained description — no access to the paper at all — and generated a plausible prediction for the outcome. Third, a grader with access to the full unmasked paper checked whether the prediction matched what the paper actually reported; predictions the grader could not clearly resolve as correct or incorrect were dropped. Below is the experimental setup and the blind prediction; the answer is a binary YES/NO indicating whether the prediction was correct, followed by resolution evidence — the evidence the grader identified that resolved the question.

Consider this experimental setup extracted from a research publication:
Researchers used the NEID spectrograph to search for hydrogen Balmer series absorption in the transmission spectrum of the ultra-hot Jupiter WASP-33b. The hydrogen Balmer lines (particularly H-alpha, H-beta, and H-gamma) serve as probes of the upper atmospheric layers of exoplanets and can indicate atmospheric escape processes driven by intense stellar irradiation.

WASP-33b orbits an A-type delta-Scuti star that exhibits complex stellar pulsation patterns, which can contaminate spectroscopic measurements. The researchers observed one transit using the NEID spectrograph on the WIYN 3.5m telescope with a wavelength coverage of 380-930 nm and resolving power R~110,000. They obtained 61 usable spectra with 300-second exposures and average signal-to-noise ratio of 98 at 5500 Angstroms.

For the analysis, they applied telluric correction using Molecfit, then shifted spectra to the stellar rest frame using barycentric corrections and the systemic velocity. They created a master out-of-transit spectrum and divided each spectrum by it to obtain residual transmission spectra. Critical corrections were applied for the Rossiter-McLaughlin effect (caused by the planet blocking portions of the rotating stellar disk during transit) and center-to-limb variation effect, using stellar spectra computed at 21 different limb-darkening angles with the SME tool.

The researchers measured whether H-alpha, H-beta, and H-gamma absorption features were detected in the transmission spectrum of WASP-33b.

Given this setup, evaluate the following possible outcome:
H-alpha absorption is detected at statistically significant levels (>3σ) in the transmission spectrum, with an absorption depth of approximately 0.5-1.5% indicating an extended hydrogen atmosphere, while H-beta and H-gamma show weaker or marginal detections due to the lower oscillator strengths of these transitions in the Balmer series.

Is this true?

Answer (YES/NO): NO